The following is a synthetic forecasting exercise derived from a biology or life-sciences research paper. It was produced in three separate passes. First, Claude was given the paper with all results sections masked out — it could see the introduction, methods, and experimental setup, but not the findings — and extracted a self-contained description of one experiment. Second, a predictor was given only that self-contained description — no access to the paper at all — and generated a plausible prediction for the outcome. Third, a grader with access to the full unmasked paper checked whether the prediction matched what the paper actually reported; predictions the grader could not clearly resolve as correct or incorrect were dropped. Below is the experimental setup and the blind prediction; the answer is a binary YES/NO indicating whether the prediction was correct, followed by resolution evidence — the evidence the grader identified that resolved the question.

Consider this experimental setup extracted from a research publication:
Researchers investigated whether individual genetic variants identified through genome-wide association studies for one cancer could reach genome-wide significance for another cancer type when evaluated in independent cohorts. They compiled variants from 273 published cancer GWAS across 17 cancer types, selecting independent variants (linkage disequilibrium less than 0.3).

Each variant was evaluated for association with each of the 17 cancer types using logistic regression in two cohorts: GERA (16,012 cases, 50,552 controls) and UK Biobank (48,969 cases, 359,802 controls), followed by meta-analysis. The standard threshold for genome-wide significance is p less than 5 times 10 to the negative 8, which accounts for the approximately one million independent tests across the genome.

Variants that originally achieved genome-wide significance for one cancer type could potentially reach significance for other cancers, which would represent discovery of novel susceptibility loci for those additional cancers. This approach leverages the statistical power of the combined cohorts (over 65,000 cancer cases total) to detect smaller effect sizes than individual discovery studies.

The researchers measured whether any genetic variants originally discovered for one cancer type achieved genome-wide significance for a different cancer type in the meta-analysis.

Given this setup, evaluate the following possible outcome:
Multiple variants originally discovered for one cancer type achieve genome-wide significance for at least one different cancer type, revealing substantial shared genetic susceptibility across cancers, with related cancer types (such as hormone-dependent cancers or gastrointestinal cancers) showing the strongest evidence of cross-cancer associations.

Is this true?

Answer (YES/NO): NO